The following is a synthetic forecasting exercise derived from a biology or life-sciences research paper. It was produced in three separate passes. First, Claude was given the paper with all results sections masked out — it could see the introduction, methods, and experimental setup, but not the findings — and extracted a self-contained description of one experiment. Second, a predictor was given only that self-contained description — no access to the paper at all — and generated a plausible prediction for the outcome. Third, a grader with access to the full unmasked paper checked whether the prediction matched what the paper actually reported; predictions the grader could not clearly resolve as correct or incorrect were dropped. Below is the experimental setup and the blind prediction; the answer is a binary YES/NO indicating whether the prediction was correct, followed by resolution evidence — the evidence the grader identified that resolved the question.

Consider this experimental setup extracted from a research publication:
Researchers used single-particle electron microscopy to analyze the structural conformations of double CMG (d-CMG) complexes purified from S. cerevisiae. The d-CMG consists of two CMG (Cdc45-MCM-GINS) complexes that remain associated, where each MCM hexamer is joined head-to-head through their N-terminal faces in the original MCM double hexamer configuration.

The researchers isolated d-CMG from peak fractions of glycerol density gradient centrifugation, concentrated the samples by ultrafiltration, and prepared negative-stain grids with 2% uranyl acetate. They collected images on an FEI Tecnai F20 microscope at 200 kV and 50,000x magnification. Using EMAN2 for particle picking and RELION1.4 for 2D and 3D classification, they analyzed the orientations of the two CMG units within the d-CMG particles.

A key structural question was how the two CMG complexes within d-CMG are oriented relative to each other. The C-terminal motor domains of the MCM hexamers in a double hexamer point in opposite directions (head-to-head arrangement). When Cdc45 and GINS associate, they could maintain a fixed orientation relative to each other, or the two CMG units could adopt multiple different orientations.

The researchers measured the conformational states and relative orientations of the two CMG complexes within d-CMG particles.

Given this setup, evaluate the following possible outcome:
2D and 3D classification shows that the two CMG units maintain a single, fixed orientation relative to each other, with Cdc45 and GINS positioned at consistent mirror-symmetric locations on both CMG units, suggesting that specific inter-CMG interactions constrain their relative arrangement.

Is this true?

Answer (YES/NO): NO